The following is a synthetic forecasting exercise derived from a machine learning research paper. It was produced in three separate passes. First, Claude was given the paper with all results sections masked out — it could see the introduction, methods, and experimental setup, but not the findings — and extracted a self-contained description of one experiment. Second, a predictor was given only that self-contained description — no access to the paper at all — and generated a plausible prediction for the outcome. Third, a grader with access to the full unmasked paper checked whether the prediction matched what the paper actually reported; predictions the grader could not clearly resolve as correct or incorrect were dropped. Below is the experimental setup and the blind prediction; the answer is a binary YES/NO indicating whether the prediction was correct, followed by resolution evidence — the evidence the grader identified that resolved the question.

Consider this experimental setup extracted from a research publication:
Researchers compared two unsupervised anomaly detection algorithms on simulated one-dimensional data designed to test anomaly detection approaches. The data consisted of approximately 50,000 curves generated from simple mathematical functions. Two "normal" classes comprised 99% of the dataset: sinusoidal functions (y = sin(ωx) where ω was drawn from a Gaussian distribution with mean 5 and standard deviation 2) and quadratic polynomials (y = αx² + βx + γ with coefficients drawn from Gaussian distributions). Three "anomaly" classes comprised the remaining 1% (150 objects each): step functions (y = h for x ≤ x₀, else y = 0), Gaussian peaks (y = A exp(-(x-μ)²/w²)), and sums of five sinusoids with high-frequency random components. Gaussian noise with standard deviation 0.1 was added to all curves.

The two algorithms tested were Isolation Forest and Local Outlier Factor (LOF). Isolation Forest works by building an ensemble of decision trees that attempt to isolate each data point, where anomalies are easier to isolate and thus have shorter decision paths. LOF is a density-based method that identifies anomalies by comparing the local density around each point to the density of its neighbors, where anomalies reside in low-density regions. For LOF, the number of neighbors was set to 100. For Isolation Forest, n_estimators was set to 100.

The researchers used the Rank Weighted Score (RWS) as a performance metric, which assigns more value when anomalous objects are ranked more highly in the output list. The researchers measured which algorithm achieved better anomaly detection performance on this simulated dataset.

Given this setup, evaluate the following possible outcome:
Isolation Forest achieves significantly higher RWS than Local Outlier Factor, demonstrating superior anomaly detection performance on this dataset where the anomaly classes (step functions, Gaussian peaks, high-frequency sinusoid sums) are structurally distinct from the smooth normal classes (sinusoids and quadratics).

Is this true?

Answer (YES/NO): NO